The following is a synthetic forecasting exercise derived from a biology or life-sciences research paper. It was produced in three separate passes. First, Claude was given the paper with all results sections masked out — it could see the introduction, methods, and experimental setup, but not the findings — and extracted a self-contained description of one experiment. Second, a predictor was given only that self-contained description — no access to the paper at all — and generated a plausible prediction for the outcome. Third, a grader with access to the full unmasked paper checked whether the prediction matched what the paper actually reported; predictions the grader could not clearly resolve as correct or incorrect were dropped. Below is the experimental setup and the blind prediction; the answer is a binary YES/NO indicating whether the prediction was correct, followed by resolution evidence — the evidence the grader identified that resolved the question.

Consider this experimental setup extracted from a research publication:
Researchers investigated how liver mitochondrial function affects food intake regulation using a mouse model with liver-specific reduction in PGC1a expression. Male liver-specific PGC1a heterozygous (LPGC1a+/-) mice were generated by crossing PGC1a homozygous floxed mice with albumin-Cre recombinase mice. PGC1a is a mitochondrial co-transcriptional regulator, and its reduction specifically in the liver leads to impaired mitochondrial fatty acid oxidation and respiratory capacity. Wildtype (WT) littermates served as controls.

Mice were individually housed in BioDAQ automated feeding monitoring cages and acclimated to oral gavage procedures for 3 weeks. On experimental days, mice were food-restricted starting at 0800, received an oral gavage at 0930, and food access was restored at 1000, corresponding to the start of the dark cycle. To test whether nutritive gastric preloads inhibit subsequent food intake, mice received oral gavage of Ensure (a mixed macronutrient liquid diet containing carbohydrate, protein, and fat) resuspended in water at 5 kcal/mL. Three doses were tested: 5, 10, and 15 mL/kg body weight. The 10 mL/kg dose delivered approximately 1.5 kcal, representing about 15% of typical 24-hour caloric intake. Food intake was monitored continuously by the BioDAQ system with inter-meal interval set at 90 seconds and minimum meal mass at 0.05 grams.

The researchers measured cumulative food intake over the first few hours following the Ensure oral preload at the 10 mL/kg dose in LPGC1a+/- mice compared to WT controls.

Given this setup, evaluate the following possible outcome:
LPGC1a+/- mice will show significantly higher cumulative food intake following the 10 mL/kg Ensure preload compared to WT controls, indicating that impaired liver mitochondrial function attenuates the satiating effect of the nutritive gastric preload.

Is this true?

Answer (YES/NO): YES